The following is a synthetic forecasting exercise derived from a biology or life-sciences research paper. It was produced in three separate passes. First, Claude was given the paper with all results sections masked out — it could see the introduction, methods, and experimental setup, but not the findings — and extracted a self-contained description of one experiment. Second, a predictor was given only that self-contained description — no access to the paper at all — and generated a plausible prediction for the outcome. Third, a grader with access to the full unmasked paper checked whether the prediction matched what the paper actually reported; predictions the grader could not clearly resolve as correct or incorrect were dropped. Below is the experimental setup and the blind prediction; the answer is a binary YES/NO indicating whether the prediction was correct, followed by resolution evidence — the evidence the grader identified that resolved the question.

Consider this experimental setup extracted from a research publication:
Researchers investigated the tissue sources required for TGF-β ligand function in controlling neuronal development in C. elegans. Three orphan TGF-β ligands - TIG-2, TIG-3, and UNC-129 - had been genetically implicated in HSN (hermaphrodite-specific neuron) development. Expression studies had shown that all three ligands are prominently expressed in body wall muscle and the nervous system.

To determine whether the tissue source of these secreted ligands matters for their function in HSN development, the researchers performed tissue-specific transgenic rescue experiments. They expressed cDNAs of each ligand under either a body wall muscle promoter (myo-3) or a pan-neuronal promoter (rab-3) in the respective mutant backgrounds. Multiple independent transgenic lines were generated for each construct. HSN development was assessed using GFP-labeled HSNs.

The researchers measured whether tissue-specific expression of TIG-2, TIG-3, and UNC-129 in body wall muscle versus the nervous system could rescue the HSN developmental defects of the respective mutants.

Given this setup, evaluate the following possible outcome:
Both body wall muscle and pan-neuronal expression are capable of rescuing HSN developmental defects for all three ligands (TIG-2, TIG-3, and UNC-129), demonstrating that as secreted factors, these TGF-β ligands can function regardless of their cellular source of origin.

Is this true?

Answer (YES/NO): NO